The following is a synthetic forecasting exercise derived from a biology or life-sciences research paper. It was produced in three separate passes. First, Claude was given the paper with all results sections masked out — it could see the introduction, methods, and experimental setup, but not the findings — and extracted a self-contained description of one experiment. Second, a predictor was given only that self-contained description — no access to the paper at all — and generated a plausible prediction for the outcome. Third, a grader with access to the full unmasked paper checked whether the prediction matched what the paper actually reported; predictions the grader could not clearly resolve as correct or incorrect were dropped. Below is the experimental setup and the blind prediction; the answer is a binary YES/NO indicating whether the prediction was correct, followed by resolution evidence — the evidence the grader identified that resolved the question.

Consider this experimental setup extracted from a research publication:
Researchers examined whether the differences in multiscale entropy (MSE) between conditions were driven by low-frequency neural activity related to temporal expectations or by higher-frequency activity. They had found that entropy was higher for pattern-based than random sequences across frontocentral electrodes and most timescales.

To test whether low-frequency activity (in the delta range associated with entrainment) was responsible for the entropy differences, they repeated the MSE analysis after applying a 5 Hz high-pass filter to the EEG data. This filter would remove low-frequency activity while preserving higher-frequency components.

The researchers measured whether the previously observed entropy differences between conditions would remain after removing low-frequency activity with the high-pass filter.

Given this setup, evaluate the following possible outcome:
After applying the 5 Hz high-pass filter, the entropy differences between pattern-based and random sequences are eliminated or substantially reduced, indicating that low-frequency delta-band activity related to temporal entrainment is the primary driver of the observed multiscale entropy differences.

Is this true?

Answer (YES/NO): YES